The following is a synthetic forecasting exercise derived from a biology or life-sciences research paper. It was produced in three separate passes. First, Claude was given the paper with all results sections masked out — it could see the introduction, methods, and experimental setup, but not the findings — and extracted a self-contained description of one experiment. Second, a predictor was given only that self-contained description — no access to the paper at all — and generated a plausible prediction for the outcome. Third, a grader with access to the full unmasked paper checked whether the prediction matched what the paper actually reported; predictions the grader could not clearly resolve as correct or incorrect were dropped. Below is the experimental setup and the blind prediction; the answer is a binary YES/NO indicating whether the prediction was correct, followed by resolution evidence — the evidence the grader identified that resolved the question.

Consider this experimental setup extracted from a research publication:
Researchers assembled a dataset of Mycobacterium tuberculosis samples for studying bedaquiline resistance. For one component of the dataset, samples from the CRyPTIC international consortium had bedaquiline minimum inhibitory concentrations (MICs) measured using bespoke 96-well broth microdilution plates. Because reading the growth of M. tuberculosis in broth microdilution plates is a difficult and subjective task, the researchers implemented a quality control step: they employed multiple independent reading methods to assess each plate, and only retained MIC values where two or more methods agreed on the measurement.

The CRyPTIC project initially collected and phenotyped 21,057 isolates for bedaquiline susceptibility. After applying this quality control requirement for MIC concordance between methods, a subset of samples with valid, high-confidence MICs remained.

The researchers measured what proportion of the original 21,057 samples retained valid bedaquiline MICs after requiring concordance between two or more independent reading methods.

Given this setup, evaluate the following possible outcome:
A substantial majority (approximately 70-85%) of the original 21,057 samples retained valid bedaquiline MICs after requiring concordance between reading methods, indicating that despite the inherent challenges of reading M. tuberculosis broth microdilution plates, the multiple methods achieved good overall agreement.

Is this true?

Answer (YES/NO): NO